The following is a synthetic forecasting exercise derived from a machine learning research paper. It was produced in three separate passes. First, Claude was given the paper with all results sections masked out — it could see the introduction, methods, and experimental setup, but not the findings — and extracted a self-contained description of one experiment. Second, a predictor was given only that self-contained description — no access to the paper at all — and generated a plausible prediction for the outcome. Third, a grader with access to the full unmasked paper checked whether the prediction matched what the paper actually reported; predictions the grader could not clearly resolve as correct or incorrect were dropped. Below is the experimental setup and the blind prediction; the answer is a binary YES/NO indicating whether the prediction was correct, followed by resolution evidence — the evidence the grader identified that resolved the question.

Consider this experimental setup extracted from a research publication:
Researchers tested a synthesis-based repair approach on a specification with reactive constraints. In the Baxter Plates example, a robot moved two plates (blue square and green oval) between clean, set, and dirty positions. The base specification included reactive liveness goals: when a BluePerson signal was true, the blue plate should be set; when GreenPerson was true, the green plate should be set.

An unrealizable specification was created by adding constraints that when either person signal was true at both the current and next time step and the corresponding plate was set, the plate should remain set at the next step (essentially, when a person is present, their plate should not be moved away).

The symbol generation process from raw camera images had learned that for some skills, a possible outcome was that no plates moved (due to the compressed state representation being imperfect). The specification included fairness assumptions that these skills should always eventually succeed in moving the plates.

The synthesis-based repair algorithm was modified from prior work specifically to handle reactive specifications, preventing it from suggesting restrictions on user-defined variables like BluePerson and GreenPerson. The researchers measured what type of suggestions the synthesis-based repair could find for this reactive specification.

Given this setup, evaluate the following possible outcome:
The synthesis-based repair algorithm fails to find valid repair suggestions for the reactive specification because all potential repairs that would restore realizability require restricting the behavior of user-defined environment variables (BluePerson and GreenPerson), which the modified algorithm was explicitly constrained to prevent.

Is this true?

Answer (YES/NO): NO